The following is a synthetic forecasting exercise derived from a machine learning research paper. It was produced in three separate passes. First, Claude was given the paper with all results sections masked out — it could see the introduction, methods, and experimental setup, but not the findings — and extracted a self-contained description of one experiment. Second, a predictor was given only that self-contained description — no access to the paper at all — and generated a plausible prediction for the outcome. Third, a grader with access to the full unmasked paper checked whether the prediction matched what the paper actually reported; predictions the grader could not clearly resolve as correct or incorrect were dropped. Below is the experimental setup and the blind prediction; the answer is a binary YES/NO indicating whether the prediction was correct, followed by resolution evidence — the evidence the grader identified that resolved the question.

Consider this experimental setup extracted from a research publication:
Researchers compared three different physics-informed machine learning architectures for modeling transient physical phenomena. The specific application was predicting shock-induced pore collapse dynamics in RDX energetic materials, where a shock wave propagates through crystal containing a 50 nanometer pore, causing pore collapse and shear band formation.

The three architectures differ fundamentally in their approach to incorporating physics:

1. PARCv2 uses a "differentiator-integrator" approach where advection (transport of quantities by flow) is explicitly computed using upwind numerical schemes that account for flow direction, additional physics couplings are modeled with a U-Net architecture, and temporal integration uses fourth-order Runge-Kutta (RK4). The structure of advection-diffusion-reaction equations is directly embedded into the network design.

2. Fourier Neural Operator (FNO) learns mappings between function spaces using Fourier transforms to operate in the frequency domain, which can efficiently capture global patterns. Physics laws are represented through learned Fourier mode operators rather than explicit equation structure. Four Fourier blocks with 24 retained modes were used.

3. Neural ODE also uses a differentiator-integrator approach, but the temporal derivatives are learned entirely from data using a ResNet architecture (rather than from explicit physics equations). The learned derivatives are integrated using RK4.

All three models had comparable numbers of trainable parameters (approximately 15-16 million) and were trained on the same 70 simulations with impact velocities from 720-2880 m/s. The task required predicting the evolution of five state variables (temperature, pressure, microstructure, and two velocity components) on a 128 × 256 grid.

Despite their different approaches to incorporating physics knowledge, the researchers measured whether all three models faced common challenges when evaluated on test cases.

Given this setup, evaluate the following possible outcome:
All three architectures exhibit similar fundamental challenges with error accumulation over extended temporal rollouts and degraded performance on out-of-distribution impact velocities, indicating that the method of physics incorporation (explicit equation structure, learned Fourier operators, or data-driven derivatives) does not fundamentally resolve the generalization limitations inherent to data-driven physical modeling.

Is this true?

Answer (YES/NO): NO